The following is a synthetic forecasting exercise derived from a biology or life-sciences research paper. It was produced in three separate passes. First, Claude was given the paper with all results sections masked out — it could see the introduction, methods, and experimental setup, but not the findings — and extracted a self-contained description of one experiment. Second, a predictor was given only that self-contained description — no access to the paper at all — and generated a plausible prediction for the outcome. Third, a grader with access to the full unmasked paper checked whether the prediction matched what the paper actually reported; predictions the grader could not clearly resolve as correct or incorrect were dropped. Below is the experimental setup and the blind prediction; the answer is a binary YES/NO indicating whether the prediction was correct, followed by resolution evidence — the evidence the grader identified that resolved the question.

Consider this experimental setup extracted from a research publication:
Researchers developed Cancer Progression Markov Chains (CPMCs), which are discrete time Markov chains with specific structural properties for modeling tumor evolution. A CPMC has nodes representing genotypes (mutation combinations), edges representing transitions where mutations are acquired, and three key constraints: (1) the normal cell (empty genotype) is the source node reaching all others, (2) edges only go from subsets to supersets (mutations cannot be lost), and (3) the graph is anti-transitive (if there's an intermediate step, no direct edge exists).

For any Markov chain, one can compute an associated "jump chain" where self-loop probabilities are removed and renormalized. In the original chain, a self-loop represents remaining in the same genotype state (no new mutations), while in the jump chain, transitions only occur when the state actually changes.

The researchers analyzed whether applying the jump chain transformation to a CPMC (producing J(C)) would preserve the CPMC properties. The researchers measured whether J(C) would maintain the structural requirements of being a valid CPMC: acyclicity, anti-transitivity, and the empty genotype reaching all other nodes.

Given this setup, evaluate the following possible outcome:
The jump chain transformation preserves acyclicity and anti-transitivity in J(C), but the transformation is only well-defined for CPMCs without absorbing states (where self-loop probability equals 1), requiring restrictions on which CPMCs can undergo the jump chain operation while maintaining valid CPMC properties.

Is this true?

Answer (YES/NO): NO